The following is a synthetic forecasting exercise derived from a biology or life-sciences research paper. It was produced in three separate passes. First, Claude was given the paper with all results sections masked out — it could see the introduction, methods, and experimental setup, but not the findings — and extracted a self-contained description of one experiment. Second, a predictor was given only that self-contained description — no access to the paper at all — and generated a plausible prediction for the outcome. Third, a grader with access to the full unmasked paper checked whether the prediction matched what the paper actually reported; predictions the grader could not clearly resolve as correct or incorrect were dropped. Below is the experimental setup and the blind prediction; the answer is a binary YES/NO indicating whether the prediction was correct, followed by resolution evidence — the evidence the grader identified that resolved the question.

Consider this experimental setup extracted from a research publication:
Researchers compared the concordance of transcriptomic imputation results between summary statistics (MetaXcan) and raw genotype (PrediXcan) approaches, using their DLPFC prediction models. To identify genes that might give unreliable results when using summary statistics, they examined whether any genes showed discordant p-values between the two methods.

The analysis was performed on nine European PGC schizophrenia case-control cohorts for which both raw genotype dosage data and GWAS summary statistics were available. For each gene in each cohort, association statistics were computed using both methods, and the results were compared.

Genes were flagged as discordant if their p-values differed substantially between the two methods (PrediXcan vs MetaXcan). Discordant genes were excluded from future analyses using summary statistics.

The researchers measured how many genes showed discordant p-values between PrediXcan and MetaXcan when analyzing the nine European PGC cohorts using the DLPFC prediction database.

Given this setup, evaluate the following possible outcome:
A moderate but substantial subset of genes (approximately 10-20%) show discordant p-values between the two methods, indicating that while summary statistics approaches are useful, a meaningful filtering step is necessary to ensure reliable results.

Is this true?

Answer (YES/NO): NO